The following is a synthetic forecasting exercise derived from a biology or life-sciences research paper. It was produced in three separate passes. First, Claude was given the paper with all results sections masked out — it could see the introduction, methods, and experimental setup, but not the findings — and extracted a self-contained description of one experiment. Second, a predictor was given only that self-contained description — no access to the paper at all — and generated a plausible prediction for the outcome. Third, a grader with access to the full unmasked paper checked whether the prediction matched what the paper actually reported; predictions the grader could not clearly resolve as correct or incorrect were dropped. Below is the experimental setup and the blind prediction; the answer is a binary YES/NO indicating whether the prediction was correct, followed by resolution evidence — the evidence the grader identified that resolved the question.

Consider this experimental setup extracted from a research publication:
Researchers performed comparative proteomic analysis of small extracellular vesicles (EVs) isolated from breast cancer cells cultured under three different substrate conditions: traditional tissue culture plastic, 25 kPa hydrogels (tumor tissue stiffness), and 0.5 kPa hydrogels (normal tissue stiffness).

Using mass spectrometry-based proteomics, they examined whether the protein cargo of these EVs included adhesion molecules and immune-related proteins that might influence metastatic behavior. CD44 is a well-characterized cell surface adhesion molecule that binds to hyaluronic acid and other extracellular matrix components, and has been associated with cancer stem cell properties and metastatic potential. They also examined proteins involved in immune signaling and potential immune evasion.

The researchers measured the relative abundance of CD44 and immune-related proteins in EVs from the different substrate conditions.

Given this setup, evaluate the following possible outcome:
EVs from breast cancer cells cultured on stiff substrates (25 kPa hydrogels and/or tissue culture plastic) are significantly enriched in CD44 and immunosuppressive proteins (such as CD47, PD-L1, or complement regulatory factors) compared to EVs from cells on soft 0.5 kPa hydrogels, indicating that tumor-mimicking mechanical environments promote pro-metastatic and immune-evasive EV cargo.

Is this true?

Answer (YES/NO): NO